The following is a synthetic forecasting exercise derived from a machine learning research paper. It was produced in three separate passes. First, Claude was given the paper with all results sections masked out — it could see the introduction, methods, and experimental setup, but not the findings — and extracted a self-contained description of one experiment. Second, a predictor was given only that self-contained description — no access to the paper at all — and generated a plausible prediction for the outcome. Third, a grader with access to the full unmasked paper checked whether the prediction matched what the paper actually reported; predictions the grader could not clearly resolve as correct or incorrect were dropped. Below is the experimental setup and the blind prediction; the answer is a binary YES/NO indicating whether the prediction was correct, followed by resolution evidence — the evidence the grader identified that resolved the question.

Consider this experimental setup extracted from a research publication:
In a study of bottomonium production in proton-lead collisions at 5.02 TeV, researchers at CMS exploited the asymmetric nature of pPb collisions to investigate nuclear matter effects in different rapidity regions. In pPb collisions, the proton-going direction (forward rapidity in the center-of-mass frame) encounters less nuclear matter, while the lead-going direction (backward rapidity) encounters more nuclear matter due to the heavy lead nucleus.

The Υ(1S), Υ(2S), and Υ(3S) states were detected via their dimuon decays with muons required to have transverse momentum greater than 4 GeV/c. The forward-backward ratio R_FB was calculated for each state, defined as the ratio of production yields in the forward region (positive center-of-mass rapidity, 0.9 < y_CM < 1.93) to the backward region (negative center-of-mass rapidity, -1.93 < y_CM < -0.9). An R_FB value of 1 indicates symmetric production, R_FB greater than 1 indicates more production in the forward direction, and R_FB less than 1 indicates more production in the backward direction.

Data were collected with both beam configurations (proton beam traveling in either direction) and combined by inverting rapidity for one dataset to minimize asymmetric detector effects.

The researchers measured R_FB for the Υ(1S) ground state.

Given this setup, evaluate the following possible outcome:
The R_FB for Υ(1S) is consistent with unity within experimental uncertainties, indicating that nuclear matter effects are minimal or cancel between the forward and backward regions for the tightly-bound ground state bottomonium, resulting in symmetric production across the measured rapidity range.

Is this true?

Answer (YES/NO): YES